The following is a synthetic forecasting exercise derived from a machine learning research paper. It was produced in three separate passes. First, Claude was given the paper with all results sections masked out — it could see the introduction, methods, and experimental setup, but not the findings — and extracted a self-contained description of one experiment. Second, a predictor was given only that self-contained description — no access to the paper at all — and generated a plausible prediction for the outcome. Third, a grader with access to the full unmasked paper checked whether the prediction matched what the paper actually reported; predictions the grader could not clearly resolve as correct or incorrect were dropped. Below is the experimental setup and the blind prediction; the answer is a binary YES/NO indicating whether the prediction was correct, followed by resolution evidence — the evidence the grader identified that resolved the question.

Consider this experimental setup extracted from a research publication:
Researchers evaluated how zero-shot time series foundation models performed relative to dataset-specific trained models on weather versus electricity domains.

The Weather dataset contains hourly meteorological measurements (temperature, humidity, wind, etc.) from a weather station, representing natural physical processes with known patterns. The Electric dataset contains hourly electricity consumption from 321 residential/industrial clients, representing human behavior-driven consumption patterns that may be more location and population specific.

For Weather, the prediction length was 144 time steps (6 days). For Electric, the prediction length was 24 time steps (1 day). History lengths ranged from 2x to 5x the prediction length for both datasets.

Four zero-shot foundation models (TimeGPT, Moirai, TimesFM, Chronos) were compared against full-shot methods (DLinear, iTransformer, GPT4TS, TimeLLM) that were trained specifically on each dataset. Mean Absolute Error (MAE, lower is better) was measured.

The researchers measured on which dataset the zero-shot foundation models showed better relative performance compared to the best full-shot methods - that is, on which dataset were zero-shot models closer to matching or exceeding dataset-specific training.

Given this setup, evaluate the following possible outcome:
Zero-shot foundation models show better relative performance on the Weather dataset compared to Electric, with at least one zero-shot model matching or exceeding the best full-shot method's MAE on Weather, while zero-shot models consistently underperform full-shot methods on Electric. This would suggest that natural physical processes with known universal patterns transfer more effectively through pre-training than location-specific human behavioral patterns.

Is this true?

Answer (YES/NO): YES